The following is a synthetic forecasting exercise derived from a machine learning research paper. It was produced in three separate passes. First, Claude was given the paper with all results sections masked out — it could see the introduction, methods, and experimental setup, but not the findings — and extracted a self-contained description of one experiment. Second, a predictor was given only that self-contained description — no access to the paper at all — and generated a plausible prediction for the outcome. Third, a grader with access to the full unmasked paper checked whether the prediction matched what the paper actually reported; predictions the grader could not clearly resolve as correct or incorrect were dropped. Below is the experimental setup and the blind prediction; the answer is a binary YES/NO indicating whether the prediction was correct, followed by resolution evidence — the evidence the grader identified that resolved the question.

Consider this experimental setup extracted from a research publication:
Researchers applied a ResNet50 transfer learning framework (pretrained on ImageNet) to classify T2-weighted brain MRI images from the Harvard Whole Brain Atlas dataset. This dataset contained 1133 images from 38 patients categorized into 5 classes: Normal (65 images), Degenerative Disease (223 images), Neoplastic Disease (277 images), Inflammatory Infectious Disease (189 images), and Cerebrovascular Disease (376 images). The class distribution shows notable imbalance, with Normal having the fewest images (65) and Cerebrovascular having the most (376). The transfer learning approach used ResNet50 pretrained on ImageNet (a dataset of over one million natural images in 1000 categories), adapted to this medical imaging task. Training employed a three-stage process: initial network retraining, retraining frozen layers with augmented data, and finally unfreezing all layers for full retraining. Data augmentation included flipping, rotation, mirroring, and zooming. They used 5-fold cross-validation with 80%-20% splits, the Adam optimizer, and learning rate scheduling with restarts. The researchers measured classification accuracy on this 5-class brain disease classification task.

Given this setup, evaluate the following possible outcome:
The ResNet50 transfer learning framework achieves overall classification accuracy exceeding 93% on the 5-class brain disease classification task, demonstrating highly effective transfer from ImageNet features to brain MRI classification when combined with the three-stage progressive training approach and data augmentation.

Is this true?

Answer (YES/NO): YES